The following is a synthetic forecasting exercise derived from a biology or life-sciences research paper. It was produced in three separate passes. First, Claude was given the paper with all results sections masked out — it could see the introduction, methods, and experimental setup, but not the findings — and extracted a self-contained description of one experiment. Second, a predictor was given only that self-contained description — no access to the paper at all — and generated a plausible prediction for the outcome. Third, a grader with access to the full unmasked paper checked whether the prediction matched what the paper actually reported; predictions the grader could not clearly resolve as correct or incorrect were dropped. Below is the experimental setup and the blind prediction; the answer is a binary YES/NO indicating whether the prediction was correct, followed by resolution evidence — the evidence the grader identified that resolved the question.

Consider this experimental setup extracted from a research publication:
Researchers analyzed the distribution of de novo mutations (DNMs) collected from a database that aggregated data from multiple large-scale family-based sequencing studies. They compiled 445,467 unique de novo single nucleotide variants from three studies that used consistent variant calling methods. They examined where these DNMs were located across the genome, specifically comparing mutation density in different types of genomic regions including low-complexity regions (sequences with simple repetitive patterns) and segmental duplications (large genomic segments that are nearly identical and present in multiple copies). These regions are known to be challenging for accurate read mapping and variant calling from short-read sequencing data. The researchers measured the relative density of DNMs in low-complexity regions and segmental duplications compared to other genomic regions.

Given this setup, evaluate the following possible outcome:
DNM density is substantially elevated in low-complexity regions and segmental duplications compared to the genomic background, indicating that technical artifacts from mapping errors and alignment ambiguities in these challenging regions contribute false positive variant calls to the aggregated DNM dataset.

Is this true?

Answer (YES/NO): NO